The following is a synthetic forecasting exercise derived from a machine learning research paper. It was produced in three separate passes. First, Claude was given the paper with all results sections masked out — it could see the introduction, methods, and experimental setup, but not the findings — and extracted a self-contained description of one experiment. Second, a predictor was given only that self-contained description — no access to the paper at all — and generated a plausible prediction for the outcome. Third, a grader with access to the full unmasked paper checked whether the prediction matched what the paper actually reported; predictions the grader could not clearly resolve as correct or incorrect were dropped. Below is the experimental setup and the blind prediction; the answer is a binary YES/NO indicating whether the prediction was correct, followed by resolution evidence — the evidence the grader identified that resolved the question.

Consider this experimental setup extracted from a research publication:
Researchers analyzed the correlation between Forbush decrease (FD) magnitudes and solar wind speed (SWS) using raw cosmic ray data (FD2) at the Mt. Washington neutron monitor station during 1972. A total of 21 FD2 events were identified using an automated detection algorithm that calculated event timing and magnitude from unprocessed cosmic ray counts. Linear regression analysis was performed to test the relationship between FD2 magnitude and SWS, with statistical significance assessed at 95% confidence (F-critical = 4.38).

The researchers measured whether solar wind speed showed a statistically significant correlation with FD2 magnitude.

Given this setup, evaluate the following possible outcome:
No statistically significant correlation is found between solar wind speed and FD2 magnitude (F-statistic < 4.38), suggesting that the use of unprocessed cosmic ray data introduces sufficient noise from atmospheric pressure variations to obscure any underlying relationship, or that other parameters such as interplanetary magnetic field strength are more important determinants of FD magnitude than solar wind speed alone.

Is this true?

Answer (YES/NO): YES